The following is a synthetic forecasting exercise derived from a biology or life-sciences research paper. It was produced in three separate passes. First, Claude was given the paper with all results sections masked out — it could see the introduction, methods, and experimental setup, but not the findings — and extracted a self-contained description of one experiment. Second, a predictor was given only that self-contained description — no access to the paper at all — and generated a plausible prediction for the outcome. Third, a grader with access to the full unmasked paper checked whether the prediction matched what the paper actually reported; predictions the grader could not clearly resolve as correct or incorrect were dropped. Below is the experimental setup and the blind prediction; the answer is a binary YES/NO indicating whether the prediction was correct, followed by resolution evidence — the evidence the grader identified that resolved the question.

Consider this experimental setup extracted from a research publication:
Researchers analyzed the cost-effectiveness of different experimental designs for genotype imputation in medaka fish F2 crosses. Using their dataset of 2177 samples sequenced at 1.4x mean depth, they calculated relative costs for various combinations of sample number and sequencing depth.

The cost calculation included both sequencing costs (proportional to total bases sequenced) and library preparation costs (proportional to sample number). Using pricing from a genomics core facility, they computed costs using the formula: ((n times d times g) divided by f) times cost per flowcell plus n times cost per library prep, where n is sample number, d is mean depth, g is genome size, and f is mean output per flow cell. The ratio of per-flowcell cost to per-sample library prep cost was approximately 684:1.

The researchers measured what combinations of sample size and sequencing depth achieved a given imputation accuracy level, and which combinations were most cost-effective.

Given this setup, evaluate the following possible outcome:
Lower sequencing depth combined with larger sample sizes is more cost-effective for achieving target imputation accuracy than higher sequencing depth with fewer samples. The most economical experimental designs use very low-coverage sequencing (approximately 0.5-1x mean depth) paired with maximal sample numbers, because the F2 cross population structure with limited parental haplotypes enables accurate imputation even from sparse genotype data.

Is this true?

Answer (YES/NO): YES